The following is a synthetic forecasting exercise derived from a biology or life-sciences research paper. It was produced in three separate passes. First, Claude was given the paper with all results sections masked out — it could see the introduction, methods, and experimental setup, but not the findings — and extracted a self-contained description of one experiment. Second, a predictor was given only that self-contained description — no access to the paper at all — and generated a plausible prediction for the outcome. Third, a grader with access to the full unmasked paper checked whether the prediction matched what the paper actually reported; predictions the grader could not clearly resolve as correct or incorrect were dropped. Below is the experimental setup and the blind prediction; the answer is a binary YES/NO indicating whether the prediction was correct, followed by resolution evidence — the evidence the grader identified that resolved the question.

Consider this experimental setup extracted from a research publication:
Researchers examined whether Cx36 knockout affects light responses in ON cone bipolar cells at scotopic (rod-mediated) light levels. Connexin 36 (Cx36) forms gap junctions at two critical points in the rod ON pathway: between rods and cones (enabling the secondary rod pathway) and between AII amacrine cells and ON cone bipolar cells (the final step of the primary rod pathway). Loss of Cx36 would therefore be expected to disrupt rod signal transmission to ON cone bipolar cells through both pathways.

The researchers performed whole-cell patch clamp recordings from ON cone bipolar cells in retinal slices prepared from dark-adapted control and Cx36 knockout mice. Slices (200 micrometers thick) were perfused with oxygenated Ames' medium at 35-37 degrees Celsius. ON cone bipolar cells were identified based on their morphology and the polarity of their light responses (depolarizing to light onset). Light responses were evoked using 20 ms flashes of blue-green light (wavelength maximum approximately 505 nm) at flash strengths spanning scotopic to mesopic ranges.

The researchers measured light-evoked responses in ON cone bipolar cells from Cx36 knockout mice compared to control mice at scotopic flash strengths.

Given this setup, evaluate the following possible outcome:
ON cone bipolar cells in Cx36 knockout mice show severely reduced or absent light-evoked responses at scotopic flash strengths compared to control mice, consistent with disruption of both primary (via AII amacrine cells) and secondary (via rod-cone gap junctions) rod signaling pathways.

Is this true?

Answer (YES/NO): YES